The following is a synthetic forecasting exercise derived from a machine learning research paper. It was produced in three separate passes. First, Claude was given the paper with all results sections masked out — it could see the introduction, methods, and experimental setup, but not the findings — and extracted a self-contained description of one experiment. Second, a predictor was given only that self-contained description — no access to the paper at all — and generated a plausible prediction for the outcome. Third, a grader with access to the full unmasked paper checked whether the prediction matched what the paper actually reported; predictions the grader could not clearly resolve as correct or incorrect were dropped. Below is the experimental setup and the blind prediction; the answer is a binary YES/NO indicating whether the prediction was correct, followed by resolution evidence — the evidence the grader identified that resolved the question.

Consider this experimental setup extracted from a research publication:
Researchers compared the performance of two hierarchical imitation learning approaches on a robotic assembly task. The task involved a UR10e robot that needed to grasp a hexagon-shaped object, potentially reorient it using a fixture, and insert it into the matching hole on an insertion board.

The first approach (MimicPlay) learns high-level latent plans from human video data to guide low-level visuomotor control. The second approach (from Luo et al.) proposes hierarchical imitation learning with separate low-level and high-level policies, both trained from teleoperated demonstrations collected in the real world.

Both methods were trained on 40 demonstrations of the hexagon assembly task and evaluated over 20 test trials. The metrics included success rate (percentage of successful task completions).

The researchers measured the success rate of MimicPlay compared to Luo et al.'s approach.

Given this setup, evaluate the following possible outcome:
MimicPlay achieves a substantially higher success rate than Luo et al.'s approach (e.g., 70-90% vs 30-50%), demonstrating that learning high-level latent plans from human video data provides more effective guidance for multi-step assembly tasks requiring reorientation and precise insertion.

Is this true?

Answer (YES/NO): NO